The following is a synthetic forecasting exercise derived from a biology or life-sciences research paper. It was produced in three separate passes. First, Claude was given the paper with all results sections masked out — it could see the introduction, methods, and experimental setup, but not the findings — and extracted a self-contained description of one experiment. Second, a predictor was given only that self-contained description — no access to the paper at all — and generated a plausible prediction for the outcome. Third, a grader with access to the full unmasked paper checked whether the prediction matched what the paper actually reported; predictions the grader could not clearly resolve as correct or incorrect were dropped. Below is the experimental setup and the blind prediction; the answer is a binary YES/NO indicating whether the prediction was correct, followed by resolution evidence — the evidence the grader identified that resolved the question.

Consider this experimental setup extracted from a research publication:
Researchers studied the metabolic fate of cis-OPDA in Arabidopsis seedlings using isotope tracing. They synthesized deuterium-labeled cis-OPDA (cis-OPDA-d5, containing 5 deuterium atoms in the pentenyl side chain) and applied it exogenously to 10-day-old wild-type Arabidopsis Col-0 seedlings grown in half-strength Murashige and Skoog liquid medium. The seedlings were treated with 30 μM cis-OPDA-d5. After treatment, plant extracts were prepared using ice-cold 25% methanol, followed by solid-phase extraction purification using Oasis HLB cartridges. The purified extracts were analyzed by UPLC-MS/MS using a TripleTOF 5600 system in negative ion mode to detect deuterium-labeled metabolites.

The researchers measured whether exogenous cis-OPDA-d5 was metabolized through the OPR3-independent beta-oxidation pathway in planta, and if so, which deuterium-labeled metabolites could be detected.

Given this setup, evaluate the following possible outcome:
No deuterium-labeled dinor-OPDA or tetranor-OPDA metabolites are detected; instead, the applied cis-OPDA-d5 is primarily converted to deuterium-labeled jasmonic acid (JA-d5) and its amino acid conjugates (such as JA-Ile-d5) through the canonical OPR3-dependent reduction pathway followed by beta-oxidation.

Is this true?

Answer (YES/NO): NO